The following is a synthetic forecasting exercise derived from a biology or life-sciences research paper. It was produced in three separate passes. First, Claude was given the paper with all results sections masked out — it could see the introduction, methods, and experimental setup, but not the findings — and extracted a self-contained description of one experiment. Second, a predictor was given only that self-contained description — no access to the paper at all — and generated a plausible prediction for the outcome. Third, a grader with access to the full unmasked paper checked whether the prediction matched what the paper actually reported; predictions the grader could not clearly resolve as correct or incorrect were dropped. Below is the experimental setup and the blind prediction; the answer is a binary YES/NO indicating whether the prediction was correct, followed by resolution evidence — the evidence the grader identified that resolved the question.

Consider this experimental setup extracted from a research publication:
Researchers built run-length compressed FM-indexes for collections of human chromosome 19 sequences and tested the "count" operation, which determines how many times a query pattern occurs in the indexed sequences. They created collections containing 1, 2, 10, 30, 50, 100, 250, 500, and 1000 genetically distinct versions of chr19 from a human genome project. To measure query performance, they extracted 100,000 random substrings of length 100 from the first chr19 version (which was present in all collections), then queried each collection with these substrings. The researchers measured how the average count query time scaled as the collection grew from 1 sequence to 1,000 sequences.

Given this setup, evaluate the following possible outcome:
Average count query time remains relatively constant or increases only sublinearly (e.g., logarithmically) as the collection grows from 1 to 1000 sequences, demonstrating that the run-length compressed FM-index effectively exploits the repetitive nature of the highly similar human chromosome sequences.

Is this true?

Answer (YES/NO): YES